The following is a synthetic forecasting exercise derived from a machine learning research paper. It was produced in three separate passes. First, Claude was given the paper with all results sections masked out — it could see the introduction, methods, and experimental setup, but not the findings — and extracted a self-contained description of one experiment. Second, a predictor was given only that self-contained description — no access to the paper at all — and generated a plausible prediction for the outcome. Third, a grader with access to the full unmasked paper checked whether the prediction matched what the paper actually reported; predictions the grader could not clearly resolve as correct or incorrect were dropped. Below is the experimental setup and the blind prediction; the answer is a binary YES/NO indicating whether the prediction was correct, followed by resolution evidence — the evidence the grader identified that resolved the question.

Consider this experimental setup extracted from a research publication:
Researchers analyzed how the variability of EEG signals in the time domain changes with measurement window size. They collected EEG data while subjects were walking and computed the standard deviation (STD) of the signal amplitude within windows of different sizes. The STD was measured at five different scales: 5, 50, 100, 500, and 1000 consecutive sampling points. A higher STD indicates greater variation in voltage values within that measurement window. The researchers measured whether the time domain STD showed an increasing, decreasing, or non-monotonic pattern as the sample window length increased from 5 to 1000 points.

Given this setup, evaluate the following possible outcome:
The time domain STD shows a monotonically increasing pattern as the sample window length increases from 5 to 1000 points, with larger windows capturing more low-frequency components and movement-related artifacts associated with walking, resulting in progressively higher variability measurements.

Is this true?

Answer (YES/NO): YES